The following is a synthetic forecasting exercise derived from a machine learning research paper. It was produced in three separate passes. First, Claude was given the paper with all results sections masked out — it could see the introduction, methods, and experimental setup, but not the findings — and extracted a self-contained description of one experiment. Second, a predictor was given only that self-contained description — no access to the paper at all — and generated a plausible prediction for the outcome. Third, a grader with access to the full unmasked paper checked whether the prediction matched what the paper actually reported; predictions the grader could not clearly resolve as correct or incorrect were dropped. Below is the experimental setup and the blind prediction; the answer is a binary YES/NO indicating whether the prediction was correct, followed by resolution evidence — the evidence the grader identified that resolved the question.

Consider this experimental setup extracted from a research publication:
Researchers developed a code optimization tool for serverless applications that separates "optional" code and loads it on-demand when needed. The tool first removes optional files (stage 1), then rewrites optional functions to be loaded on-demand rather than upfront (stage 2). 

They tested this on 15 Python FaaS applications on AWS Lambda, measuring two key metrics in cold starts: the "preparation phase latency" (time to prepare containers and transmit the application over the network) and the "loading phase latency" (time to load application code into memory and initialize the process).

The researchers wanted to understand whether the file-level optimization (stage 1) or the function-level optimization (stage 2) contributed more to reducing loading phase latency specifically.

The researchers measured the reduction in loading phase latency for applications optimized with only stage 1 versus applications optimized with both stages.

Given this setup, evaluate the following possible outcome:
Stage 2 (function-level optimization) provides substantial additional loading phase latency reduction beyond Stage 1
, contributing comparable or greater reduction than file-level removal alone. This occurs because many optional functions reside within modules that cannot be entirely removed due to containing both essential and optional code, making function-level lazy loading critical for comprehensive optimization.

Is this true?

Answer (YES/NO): YES